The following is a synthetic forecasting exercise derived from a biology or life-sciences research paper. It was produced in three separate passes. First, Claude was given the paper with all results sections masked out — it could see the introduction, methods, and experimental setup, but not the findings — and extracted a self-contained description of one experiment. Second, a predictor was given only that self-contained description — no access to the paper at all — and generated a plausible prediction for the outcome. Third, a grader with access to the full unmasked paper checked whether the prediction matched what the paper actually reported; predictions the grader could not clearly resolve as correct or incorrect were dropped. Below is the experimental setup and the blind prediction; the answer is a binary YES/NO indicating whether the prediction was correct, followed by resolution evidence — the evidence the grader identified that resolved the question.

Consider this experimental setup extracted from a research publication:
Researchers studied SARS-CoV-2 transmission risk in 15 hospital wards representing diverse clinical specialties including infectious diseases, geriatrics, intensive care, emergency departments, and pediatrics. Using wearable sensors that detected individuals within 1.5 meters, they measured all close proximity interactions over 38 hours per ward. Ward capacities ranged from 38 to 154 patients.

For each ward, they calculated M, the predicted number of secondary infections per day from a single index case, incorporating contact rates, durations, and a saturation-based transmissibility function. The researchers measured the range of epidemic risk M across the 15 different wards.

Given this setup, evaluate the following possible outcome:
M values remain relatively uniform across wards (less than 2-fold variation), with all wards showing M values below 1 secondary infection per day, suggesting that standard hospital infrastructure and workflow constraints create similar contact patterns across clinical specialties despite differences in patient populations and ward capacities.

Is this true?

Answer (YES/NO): NO